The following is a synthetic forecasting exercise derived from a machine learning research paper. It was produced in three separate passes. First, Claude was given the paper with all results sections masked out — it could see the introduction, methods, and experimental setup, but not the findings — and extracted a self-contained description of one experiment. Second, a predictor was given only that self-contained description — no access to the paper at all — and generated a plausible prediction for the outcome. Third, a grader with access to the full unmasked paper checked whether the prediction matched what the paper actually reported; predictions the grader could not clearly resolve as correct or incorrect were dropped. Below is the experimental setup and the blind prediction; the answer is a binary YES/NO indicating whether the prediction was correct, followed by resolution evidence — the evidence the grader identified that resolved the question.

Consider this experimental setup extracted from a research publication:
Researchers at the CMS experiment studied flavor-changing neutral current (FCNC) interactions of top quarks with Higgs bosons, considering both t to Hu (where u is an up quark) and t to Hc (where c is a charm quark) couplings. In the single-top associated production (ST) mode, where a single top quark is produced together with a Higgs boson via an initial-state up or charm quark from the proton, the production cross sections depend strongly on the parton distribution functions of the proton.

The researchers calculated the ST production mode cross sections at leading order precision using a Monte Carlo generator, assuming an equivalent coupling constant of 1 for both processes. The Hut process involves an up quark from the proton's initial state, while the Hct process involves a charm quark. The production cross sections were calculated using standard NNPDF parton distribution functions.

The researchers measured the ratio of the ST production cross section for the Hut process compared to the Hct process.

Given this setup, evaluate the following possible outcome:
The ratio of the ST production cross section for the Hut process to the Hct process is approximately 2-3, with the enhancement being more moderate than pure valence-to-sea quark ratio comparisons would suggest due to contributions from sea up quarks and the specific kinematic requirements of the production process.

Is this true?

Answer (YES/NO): NO